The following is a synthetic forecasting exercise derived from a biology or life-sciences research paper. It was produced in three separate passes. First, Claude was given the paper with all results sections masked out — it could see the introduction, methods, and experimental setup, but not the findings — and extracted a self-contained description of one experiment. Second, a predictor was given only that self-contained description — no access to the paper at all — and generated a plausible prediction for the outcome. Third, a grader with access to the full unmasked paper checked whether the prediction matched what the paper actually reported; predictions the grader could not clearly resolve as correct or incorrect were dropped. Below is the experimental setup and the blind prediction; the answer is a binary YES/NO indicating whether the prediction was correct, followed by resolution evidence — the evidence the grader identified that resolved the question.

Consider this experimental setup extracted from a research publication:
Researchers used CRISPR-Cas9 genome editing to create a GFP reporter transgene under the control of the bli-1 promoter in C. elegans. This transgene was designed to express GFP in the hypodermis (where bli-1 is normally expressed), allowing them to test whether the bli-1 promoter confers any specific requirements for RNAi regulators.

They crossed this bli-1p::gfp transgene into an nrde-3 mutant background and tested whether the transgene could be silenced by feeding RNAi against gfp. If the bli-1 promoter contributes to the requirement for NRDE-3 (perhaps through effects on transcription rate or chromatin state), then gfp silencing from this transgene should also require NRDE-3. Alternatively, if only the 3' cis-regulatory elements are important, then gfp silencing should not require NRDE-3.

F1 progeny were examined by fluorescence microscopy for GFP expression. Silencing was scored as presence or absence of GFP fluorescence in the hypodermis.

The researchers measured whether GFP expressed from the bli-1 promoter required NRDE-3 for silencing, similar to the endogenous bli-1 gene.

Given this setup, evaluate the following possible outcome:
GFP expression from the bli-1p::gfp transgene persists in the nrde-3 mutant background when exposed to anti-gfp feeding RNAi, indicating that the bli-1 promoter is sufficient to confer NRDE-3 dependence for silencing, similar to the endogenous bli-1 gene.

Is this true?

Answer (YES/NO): NO